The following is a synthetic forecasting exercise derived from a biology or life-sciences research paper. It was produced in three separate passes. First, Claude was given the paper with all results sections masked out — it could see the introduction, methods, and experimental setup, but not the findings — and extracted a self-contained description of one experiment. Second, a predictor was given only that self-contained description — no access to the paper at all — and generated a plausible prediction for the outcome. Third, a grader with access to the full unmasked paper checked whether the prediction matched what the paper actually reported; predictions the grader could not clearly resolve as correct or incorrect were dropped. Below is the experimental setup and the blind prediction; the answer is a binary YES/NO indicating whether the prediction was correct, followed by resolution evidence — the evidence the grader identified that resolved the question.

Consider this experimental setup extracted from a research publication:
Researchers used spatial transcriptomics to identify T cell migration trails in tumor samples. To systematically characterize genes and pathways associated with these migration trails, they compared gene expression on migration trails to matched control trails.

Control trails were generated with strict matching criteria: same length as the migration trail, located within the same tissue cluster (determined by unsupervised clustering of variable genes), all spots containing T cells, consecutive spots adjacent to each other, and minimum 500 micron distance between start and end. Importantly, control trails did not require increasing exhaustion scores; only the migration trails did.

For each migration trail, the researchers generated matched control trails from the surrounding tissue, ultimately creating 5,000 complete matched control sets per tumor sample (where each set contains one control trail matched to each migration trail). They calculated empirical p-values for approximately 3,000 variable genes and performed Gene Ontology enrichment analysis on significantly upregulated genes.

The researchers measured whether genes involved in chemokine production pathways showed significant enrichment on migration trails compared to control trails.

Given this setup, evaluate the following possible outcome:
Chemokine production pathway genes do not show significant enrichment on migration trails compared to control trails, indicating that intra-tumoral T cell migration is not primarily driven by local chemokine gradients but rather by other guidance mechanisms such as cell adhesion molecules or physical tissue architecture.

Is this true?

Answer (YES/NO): NO